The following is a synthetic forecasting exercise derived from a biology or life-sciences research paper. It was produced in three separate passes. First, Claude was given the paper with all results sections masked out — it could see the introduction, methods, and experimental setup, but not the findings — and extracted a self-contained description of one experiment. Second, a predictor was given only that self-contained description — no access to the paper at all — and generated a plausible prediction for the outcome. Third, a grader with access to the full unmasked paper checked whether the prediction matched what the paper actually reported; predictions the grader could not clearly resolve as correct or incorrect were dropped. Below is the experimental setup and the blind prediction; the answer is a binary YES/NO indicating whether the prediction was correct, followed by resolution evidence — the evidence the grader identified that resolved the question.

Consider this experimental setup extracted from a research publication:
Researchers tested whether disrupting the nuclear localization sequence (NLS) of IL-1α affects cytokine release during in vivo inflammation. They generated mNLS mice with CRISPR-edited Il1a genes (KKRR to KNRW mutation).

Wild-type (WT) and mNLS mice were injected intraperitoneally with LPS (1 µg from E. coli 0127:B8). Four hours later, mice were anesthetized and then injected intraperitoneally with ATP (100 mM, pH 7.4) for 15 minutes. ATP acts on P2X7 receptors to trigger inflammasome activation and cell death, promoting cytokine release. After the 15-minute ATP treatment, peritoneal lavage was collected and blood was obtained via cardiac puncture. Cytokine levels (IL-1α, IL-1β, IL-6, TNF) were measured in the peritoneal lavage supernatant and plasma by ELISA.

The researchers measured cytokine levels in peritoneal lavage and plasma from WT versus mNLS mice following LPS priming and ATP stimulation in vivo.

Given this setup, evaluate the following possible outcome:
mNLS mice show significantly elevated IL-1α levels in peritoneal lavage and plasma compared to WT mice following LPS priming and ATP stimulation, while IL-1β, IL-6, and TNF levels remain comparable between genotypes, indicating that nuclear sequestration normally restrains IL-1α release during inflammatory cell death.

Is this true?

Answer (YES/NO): NO